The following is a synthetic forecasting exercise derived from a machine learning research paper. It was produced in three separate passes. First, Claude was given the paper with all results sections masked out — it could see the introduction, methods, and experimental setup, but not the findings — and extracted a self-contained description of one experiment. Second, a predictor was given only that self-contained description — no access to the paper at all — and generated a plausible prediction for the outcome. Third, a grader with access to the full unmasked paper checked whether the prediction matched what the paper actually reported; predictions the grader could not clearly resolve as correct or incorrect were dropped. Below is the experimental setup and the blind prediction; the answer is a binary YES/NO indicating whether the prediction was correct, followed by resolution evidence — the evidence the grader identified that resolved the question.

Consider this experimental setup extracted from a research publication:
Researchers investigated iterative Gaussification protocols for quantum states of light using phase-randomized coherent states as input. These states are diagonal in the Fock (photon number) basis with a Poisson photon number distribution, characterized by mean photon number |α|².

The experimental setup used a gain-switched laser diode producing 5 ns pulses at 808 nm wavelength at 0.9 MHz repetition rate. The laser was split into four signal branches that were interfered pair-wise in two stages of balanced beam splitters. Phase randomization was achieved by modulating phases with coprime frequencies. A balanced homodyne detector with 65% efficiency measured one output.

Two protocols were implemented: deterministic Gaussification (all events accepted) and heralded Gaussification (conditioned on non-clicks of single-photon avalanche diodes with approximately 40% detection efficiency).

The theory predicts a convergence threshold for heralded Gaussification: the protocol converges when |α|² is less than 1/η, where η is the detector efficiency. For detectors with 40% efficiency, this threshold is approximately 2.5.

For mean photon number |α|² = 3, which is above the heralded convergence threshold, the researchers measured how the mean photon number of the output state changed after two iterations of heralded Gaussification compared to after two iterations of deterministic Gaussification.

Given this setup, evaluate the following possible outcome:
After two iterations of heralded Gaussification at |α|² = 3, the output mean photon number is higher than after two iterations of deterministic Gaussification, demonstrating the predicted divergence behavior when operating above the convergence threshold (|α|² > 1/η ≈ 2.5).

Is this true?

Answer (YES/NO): YES